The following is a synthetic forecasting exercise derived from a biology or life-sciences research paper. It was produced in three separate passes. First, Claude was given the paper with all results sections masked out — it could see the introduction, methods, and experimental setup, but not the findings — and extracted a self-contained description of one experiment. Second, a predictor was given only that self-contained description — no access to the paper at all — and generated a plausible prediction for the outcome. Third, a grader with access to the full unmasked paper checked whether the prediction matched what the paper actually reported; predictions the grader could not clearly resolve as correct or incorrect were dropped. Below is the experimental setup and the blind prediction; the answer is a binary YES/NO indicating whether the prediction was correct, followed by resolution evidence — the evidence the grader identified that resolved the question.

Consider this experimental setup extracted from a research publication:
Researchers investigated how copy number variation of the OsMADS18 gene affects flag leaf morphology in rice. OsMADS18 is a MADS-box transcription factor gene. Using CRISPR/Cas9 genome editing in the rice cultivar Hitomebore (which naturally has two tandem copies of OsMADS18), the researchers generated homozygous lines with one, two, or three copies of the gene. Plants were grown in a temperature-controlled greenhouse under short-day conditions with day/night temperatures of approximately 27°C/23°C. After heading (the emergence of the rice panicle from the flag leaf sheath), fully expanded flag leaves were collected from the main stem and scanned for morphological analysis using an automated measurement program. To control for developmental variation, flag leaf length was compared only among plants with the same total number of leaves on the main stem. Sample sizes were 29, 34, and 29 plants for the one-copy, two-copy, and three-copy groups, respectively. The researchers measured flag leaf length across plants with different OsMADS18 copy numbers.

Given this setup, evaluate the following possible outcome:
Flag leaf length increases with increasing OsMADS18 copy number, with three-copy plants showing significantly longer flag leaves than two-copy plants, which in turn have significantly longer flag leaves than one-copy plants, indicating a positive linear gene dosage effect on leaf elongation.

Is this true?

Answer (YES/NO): NO